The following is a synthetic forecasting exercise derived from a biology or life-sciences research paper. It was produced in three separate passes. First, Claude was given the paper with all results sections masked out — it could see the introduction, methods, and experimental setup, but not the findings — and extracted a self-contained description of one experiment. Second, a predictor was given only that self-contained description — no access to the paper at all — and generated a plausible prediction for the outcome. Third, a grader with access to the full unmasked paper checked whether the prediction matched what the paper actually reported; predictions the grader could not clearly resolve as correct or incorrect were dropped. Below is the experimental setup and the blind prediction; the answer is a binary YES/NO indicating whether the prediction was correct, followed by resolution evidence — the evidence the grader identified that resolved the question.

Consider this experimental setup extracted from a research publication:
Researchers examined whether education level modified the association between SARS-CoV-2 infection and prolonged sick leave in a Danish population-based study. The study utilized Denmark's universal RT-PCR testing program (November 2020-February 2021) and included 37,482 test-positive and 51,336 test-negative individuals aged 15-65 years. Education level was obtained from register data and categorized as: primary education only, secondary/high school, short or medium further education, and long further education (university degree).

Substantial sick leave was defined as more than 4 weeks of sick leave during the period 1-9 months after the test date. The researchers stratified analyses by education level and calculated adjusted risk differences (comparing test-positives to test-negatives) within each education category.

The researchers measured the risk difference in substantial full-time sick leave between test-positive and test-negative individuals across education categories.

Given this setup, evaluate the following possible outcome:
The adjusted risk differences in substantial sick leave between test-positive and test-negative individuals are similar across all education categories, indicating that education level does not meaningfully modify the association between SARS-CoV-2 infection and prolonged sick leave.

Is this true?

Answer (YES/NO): NO